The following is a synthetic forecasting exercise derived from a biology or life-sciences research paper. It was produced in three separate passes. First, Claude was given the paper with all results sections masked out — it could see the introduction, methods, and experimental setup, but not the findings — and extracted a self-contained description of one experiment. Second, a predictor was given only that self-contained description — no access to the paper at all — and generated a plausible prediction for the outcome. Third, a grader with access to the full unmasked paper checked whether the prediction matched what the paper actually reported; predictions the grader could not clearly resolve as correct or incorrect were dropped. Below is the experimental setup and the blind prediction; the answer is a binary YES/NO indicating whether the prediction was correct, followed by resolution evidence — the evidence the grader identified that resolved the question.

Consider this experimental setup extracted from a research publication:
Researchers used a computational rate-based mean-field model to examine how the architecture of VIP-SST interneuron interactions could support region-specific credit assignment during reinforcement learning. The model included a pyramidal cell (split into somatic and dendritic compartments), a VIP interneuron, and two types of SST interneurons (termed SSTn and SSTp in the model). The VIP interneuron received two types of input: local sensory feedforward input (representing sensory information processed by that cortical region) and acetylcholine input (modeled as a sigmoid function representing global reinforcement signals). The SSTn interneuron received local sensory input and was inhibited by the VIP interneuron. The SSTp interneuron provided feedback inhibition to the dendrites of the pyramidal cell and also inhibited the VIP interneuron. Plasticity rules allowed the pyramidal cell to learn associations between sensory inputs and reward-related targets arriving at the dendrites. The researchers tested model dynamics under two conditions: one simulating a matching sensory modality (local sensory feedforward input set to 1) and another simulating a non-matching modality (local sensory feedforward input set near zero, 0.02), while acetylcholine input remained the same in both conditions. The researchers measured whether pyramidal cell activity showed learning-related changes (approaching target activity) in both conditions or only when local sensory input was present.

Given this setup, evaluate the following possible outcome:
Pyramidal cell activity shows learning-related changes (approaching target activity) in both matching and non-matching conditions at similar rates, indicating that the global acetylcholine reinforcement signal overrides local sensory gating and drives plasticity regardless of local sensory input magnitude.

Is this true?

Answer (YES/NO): NO